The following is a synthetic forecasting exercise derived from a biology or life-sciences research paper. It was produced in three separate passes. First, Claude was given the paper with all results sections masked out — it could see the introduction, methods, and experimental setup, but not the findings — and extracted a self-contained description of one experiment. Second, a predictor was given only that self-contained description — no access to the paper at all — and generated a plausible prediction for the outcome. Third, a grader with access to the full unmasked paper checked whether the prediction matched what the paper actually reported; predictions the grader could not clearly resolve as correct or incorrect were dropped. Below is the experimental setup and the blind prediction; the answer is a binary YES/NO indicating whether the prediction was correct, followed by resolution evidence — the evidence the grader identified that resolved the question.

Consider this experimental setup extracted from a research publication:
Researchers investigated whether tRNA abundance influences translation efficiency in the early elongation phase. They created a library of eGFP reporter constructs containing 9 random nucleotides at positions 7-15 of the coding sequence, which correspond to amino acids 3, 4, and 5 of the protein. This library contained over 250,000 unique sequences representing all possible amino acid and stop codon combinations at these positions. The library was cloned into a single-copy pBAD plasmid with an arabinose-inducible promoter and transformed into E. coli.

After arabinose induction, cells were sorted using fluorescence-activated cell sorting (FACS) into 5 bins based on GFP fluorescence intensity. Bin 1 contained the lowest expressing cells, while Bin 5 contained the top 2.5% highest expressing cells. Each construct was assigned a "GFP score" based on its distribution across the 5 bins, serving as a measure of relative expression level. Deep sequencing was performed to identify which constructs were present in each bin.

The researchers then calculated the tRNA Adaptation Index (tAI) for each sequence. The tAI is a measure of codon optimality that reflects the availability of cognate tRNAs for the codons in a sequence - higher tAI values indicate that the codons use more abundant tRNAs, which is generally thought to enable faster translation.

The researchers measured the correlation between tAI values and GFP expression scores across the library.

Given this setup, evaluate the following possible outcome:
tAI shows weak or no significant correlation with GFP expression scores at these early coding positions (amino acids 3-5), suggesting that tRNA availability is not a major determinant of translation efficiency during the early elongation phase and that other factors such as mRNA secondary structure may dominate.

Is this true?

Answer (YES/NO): YES